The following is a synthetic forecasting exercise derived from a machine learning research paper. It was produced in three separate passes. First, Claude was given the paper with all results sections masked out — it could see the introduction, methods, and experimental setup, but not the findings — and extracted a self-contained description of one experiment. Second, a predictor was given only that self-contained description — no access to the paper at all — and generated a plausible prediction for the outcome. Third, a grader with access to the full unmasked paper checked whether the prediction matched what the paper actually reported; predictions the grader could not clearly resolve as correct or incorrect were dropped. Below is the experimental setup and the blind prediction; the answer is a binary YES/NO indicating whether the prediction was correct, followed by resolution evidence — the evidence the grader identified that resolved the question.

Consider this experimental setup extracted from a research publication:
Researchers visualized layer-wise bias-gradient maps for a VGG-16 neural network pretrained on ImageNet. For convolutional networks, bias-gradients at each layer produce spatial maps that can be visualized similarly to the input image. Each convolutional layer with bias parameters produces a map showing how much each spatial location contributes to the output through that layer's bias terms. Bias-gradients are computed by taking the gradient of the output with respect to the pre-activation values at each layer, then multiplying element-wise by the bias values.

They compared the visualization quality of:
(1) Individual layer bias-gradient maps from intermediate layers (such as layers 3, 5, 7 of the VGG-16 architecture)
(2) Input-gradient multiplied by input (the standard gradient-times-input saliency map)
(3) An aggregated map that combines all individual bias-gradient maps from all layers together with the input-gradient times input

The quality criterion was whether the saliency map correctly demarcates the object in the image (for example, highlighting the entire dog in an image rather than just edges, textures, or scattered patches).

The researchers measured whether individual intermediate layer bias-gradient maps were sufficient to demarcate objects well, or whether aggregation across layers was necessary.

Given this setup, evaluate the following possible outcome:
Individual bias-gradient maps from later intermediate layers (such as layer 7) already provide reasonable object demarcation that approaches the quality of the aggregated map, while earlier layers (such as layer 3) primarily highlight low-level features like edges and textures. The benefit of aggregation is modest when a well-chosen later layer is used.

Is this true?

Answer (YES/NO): NO